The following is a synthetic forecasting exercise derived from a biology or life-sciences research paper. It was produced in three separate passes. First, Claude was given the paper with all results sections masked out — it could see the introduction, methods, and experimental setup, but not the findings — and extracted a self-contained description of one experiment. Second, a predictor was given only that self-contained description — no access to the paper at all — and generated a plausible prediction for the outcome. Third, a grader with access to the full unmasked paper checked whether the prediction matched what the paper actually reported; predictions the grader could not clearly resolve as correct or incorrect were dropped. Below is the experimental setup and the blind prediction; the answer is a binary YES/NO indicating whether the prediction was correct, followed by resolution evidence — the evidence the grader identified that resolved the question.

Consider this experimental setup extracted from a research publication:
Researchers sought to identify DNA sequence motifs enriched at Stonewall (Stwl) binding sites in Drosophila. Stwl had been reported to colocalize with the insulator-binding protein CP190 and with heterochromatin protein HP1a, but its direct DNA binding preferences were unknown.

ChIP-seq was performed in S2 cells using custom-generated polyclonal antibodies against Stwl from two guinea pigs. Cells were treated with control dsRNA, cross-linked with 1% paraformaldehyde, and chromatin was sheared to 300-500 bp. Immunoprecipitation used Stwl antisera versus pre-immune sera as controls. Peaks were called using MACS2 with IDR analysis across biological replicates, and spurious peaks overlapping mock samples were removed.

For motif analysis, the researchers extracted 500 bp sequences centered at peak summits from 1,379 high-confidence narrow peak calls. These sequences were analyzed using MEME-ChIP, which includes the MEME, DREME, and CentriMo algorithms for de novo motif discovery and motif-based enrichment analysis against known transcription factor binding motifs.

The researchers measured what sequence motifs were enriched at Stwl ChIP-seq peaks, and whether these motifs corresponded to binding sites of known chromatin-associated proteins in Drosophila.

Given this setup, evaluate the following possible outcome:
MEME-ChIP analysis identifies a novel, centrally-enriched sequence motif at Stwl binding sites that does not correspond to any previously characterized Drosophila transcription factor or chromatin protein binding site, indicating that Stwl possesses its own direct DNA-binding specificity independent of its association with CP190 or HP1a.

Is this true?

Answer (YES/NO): NO